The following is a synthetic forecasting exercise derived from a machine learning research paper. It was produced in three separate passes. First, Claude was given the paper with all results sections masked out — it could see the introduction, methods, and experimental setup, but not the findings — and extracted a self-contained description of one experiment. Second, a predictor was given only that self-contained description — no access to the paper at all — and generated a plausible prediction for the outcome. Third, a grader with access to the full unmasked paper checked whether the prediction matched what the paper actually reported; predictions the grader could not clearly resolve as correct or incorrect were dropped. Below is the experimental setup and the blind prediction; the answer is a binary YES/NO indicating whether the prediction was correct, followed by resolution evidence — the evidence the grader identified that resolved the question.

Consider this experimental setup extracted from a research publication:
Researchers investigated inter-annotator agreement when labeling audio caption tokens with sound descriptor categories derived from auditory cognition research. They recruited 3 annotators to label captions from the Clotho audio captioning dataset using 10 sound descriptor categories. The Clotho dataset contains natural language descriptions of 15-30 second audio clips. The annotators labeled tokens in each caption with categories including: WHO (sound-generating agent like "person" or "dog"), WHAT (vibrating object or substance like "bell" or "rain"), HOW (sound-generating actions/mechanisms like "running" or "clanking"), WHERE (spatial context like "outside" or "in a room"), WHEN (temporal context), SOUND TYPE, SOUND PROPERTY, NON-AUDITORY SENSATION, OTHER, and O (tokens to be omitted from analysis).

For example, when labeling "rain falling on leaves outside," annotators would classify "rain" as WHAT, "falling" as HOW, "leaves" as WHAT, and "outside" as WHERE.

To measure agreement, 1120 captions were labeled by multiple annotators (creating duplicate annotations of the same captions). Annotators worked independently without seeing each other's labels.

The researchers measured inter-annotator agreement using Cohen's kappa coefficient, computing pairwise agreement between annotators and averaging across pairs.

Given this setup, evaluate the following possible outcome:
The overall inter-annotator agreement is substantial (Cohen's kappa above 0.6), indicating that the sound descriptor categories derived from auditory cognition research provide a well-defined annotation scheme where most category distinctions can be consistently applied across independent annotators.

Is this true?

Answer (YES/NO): YES